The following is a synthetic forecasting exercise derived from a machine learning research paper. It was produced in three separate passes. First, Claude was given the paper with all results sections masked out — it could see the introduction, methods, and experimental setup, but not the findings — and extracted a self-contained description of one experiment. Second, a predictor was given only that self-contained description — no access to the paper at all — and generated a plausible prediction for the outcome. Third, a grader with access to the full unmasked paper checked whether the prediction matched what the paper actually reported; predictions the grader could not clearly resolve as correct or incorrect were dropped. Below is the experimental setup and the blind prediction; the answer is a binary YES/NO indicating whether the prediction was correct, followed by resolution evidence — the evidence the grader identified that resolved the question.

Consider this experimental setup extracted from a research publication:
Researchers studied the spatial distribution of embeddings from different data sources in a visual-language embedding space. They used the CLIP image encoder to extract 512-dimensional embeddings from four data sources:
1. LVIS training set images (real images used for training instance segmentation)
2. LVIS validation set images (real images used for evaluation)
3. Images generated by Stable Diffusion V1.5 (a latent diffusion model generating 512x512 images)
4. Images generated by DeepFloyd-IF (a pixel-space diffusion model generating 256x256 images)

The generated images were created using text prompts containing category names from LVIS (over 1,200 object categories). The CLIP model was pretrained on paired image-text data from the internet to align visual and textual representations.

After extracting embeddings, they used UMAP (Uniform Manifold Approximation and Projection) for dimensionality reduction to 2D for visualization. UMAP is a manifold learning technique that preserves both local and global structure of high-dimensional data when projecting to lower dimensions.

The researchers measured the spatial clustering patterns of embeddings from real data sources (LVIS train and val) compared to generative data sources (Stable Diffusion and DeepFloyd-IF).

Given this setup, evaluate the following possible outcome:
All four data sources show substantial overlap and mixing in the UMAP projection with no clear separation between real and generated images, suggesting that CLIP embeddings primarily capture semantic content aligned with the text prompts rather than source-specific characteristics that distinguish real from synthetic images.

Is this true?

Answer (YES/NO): NO